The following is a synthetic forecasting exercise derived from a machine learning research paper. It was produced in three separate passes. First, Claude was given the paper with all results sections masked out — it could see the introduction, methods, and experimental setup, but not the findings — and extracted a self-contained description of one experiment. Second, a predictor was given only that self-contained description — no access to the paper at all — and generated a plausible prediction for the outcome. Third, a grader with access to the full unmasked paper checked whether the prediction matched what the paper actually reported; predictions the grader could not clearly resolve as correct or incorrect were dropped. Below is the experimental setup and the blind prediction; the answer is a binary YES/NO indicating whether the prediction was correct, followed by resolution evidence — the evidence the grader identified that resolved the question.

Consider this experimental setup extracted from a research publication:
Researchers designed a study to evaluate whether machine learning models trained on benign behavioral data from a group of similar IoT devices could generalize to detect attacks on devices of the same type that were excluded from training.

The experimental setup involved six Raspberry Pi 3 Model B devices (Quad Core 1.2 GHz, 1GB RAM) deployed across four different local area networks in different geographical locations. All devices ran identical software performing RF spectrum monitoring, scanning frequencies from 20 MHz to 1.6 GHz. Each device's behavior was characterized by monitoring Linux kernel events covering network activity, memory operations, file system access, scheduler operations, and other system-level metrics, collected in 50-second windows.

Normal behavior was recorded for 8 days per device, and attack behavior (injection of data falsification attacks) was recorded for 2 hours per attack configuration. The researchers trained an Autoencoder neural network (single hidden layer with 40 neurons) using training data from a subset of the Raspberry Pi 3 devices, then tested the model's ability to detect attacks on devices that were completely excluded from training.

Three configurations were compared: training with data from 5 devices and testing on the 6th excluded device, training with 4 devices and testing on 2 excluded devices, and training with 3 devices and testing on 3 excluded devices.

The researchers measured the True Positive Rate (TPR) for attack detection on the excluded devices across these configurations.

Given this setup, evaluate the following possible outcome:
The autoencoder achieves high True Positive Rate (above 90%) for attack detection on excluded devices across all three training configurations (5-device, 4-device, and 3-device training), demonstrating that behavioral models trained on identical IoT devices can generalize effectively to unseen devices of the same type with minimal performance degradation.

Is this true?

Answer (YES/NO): NO